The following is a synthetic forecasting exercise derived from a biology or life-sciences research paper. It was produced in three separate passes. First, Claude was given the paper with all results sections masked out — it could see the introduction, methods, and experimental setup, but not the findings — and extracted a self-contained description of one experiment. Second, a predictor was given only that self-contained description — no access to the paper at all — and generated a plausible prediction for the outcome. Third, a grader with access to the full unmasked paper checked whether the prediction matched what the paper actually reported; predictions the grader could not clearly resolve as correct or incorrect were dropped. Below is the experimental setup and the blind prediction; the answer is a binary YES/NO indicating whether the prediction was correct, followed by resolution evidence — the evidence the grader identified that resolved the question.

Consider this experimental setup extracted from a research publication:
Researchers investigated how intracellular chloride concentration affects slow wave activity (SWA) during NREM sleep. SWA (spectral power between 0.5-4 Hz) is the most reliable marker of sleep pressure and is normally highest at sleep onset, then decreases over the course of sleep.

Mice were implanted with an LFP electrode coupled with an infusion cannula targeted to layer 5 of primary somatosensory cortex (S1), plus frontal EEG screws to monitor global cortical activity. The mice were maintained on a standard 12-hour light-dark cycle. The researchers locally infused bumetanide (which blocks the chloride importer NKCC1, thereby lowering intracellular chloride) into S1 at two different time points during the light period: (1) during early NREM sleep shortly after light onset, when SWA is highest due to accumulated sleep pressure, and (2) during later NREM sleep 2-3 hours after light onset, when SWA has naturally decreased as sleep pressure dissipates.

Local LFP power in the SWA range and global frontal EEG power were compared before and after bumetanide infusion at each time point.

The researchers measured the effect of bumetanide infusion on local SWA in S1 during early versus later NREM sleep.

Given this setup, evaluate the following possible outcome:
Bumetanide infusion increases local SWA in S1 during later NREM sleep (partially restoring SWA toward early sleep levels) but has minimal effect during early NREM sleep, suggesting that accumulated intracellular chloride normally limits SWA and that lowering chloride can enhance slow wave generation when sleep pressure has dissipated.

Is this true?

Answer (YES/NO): NO